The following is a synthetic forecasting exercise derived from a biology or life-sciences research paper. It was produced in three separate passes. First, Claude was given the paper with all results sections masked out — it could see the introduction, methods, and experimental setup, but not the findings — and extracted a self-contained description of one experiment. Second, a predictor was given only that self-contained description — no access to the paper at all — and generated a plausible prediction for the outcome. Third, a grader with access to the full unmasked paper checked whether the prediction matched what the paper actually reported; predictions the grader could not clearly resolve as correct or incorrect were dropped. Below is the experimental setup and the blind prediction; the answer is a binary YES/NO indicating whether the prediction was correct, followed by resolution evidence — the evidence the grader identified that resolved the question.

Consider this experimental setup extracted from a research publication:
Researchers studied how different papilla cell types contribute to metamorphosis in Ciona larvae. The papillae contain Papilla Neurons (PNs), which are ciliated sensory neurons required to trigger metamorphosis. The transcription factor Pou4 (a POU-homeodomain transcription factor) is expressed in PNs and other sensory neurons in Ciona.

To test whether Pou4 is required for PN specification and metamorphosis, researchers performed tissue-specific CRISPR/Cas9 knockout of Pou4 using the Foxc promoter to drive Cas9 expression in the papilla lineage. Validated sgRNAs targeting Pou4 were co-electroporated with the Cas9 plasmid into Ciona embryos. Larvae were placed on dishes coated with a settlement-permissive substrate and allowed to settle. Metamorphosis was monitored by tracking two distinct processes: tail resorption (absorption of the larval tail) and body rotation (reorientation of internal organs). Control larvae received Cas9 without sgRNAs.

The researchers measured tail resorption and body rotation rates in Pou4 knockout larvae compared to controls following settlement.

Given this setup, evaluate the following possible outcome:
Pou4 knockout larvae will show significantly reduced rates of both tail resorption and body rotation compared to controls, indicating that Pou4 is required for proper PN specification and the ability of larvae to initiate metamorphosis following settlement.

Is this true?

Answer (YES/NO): YES